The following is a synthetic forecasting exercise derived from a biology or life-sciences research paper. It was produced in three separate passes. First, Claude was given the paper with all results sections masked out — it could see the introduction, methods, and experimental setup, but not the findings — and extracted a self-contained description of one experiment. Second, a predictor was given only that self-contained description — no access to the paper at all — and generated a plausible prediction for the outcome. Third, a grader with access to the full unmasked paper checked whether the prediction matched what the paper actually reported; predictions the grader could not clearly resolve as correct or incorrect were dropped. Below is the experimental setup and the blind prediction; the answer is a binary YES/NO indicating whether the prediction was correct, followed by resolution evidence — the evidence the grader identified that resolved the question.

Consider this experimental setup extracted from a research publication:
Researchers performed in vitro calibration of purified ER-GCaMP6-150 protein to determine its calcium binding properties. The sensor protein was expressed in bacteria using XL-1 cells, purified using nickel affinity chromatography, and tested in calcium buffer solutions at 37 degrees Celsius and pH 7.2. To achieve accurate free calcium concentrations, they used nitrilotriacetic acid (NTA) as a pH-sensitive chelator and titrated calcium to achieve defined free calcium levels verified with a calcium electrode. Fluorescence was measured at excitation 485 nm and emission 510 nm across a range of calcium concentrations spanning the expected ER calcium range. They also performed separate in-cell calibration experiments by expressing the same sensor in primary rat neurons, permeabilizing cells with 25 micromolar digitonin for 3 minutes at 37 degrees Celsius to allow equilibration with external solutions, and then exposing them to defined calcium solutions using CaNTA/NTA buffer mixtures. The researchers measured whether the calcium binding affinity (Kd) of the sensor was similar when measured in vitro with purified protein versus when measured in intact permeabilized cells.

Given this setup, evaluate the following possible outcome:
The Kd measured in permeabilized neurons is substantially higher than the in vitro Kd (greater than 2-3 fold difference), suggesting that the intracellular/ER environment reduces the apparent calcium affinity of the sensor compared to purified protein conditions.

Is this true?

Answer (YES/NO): NO